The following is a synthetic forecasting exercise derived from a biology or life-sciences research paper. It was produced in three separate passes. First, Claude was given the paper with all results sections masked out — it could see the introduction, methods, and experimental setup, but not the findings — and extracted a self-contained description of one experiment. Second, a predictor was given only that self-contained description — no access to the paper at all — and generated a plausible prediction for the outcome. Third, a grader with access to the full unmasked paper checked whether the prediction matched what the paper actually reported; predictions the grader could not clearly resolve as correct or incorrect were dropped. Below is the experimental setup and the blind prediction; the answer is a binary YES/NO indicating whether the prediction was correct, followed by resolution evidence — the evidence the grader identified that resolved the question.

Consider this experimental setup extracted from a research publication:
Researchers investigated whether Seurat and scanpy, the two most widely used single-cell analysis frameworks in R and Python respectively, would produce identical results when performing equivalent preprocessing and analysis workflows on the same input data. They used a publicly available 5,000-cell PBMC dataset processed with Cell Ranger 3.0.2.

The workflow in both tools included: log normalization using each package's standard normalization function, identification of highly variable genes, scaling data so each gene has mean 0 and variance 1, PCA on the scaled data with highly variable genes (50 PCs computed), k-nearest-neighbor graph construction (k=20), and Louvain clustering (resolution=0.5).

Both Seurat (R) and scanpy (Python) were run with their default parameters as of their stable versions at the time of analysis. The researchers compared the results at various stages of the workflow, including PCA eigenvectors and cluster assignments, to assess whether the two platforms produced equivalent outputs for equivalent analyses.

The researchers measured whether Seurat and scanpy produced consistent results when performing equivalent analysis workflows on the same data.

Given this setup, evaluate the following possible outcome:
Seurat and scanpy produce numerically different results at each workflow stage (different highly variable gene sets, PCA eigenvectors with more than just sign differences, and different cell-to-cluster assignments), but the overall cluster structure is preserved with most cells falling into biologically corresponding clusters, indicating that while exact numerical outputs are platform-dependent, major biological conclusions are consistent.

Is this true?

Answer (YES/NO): NO